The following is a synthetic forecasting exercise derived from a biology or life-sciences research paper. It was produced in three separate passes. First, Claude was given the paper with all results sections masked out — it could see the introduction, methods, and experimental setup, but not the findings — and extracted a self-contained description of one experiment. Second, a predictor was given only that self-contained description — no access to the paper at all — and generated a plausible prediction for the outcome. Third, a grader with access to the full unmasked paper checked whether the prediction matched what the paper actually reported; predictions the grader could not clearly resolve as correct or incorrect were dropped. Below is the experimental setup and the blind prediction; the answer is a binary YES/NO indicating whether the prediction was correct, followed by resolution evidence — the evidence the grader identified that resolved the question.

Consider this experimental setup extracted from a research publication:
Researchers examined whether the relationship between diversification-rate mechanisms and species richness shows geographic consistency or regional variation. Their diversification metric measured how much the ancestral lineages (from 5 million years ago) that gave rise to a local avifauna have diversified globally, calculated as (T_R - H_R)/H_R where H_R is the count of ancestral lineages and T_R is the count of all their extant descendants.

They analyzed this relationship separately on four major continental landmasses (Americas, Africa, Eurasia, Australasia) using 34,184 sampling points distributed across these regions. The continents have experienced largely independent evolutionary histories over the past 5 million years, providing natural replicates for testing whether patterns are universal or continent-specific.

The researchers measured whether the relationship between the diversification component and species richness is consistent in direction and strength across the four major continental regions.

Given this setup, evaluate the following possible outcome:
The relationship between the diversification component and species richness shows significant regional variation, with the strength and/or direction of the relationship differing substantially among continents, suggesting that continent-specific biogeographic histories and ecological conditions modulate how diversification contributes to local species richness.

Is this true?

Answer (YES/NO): YES